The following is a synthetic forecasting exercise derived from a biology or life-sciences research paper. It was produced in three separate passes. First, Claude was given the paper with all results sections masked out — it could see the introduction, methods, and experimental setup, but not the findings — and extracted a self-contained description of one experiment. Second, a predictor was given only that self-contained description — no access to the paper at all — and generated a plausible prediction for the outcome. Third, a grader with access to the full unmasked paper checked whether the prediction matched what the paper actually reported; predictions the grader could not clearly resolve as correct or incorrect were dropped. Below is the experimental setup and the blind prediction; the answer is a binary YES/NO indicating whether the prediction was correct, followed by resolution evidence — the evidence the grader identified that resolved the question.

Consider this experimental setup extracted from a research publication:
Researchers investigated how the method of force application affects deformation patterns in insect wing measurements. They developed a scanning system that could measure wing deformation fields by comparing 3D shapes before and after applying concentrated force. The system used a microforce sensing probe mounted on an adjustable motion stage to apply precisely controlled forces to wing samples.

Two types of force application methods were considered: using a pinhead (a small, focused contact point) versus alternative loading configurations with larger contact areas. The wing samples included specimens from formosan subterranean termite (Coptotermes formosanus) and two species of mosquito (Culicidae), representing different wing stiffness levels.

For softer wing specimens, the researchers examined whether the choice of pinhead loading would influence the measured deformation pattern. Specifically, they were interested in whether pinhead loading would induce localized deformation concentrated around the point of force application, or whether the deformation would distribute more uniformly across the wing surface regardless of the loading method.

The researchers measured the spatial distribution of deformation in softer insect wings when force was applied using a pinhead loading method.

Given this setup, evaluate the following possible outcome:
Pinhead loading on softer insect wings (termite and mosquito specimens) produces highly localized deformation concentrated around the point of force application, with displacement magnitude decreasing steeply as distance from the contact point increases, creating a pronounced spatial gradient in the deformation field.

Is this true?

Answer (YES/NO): NO